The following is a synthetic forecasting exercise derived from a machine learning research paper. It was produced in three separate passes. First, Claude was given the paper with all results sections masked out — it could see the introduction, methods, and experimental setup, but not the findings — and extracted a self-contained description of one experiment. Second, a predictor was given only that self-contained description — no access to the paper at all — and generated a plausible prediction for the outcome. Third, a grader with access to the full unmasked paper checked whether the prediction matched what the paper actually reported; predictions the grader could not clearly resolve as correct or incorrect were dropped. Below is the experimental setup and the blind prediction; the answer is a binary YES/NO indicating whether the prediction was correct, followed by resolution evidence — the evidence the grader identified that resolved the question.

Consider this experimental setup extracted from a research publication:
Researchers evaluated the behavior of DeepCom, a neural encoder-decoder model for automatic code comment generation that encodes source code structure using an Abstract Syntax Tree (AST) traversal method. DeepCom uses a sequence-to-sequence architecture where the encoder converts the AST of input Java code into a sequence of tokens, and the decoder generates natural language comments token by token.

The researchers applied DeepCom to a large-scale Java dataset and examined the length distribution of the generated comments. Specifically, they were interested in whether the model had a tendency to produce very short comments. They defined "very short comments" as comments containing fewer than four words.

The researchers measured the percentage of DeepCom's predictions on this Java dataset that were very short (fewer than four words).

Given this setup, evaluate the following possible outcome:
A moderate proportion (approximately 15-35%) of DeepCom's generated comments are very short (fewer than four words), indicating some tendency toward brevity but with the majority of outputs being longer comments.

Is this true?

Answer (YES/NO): NO